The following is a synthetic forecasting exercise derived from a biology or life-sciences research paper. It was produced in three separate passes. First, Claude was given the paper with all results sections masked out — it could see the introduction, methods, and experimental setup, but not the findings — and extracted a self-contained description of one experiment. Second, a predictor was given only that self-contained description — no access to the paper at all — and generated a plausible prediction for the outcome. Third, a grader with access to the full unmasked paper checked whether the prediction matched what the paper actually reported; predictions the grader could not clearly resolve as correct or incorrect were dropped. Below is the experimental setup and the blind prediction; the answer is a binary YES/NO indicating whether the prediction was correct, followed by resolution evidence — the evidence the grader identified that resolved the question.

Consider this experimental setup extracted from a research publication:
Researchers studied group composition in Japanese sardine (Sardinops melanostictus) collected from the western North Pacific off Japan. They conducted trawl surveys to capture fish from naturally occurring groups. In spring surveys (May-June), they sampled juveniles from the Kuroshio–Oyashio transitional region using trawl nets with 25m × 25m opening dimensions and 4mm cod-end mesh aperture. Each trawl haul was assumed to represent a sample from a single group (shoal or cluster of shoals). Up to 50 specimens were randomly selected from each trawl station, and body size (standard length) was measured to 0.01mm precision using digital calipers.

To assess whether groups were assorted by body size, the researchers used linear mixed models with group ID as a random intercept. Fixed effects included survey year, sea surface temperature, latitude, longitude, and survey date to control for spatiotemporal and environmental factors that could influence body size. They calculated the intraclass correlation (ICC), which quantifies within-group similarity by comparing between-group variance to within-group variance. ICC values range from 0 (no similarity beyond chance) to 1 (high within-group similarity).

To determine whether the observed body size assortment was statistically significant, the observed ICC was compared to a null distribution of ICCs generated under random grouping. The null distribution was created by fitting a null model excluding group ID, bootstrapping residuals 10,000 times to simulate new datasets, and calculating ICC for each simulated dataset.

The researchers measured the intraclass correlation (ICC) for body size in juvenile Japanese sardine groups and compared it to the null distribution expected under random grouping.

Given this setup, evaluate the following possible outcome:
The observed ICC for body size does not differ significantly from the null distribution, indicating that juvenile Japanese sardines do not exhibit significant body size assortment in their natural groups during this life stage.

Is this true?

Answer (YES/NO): NO